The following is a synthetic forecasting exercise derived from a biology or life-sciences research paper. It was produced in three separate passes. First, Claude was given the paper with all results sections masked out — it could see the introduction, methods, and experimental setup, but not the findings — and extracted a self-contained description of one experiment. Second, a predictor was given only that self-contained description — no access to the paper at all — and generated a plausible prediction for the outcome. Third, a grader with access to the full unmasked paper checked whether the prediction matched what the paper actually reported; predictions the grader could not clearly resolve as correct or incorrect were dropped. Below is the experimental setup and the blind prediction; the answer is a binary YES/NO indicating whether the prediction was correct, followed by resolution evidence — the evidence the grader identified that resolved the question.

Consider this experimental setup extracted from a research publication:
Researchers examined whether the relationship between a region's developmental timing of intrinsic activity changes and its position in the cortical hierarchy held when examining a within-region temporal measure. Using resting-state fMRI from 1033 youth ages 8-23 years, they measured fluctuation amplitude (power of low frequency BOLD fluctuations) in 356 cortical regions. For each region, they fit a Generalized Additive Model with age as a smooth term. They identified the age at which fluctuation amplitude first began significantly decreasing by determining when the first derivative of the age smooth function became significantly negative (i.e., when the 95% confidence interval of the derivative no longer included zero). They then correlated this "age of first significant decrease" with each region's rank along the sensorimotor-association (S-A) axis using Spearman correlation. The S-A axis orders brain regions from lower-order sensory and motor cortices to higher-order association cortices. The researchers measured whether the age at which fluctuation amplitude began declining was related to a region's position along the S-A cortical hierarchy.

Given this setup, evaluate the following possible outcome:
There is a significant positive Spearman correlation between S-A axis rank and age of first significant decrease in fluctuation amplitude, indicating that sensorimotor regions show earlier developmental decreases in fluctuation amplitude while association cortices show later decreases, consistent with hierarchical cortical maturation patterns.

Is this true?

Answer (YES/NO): YES